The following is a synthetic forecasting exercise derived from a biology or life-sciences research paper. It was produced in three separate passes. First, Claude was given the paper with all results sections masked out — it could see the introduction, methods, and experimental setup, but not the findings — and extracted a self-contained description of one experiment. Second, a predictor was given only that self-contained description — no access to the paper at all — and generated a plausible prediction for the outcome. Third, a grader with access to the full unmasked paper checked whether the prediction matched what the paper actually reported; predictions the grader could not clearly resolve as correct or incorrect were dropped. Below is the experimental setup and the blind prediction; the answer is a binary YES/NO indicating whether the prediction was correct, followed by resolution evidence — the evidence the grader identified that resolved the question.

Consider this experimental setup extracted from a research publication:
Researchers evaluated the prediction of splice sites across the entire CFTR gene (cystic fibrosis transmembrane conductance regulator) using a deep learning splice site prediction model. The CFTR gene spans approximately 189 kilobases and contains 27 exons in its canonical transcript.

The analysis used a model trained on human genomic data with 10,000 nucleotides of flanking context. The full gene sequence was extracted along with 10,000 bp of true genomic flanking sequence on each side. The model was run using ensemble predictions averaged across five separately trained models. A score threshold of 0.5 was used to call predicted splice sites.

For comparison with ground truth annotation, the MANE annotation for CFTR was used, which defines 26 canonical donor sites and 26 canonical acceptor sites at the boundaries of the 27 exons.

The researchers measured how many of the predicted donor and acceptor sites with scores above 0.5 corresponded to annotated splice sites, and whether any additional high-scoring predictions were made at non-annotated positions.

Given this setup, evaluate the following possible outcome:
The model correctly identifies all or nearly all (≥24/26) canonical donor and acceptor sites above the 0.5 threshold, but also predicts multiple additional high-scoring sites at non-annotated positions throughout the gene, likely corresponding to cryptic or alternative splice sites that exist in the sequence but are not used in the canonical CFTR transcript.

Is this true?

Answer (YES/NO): NO